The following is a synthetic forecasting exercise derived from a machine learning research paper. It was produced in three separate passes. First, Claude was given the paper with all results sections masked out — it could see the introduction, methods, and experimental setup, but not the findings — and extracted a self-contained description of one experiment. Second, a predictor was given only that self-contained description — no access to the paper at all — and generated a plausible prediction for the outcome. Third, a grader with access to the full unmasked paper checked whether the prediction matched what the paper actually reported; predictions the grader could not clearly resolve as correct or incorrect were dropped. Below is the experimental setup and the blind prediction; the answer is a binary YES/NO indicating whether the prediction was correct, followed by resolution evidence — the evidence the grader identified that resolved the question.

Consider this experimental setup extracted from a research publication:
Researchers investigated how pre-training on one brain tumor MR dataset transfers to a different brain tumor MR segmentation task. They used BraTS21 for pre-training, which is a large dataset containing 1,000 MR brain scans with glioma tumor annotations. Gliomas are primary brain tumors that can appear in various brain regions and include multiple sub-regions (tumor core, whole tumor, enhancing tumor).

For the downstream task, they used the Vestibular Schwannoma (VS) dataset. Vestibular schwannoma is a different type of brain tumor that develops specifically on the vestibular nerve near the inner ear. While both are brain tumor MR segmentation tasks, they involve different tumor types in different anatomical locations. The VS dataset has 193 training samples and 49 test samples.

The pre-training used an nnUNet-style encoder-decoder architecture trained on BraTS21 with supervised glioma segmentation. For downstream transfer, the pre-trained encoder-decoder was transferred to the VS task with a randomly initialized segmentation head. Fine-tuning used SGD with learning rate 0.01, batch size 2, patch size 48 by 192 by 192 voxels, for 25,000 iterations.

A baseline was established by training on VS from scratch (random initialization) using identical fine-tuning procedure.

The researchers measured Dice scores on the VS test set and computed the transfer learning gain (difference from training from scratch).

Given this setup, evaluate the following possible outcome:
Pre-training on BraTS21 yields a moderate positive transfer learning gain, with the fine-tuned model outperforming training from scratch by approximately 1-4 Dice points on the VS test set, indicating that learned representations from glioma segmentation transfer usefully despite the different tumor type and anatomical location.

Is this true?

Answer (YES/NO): NO